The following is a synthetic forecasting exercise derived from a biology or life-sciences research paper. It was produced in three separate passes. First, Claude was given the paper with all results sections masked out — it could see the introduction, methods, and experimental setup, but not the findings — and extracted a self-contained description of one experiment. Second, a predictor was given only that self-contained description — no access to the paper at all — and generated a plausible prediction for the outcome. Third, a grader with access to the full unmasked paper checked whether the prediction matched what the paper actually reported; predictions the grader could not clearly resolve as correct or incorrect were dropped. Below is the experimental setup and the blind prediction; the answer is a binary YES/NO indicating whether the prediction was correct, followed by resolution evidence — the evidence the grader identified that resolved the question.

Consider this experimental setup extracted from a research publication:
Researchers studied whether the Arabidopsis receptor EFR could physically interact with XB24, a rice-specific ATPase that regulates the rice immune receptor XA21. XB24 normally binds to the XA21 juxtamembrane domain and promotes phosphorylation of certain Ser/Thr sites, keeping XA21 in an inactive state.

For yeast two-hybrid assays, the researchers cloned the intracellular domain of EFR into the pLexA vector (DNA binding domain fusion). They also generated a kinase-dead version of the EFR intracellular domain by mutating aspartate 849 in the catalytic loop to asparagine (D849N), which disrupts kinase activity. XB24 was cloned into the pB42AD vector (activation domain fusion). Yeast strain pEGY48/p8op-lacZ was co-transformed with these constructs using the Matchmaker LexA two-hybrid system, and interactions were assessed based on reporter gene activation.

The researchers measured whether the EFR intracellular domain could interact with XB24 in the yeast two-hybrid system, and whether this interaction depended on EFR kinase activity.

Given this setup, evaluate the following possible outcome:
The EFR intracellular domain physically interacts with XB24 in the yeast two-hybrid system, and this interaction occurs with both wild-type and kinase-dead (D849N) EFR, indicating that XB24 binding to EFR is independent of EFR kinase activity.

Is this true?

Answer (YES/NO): YES